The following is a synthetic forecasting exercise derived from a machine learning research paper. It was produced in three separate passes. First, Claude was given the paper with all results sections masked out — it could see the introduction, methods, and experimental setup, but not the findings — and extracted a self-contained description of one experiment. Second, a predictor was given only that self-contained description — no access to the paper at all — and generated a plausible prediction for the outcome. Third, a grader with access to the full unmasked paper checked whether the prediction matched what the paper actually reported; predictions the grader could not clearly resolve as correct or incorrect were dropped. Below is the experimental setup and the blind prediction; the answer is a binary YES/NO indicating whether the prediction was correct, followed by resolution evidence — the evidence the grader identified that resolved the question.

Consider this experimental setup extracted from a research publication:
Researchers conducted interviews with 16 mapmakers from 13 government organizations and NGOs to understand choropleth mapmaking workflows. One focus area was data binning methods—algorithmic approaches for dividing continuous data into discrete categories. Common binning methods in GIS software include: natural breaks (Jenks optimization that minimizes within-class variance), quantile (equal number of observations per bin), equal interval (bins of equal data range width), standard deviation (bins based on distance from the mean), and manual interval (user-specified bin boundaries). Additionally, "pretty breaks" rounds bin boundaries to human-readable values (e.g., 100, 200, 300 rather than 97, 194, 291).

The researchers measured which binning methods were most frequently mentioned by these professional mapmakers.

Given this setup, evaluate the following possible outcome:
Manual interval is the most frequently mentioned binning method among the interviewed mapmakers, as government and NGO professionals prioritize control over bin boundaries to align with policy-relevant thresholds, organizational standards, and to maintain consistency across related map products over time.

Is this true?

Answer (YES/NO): NO